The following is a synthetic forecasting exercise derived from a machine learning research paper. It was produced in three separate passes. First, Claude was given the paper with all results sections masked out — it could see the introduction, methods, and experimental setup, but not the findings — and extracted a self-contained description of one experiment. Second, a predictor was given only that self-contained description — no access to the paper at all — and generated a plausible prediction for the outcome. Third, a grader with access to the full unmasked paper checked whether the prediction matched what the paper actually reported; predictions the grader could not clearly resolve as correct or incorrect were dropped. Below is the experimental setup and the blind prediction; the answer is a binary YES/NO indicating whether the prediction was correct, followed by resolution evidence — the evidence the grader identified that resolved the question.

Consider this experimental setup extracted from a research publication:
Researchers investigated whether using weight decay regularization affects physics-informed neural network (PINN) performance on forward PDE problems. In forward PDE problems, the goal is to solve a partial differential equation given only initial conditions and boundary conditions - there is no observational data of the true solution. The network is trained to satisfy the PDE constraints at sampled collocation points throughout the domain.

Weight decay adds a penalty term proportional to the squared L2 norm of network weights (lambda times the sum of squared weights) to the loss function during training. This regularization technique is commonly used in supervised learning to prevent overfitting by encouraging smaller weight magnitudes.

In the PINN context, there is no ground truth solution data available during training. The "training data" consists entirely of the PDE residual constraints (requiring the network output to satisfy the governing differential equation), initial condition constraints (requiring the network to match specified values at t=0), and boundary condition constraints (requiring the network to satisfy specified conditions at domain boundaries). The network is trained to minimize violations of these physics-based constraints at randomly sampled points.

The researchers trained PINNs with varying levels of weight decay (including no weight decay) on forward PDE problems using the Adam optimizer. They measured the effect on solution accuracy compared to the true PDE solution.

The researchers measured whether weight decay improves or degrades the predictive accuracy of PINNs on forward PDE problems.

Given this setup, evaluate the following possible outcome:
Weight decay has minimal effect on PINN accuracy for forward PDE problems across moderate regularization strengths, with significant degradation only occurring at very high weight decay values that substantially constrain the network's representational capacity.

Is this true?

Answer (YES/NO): NO